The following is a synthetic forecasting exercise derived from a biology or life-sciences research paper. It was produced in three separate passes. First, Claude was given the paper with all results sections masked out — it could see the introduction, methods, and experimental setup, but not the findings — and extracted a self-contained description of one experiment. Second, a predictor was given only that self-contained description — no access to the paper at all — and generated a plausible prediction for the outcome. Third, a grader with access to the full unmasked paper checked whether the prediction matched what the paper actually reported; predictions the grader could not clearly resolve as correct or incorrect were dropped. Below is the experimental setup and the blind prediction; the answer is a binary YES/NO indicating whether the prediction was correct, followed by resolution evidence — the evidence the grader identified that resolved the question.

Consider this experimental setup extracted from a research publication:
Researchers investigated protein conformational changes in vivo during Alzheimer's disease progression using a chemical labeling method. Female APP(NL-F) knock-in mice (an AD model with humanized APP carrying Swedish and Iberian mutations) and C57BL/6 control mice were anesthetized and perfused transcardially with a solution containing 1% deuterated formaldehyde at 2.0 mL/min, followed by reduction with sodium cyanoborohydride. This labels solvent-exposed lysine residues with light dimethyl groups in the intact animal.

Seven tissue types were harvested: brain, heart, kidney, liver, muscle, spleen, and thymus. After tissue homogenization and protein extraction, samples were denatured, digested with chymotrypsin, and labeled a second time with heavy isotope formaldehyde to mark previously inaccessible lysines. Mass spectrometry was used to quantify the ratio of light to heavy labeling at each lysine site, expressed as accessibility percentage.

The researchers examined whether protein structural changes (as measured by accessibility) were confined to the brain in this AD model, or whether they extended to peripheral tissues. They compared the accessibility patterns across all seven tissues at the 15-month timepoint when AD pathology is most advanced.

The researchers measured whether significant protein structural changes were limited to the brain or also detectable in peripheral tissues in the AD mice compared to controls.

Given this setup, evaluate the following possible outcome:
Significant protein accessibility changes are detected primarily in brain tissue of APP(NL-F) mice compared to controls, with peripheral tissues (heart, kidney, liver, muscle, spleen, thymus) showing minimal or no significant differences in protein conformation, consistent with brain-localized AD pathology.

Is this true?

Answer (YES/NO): NO